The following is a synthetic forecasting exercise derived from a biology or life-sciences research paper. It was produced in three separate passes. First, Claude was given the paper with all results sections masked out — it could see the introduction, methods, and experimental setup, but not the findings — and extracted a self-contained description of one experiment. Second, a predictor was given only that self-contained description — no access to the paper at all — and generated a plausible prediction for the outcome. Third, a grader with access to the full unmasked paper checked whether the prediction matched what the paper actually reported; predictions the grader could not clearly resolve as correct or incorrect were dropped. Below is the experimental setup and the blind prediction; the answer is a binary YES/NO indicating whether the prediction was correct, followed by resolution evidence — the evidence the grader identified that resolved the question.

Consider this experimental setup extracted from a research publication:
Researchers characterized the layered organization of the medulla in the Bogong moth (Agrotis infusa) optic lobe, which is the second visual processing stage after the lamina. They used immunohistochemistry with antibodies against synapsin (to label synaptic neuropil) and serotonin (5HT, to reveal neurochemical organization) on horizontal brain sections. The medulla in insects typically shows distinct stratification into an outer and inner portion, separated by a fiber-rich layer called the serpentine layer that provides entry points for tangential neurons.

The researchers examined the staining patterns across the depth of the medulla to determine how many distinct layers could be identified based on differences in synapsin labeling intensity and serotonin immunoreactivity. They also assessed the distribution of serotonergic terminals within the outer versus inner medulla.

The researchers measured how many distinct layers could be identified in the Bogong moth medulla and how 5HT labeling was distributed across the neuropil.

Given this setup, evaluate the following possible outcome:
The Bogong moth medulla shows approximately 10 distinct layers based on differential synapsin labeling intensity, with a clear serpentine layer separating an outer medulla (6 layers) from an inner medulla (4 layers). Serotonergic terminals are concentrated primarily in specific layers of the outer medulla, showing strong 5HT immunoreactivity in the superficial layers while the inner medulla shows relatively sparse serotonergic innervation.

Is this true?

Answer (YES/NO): NO